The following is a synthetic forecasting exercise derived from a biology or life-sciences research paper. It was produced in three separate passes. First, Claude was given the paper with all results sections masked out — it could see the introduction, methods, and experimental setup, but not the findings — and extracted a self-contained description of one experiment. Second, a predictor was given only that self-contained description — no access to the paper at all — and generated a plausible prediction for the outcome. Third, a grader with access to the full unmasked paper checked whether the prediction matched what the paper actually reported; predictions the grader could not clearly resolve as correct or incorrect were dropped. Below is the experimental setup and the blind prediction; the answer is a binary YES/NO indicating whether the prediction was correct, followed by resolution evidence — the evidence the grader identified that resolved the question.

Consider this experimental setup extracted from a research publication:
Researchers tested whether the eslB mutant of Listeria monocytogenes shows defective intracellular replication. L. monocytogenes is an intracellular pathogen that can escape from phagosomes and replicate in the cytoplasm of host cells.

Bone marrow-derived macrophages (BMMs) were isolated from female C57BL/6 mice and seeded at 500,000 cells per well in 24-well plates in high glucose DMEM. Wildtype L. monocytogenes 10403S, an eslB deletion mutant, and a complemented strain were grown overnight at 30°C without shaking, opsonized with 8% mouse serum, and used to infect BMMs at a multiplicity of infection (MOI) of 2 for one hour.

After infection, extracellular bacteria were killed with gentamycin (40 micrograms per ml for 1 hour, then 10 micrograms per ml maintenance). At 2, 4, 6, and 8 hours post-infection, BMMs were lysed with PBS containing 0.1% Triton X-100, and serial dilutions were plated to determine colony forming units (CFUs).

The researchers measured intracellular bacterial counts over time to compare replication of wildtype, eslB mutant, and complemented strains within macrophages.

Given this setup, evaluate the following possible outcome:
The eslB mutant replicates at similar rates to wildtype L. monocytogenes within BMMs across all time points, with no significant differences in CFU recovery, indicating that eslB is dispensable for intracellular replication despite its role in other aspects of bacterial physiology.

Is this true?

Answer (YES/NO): YES